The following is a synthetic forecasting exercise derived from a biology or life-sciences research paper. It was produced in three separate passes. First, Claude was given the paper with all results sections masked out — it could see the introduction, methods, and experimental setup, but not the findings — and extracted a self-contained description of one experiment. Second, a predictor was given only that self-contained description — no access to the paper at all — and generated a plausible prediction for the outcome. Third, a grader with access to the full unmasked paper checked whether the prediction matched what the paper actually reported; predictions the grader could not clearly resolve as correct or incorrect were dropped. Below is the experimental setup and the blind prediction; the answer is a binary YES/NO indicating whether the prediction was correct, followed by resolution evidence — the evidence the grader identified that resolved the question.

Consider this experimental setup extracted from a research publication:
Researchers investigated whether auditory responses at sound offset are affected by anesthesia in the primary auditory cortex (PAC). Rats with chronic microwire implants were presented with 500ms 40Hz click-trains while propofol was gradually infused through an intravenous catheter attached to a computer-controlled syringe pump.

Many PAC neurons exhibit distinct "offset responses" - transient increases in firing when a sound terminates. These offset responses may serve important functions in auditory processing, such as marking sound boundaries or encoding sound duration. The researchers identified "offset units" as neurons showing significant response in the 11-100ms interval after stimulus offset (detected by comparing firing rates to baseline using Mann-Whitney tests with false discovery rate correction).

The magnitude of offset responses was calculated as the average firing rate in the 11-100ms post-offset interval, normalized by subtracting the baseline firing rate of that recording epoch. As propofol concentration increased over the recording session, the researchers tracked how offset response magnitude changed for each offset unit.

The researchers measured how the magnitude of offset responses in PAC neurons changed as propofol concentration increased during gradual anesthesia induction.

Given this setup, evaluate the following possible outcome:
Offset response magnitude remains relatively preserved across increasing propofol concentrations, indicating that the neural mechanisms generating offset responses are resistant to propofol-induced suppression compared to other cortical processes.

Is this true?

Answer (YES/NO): NO